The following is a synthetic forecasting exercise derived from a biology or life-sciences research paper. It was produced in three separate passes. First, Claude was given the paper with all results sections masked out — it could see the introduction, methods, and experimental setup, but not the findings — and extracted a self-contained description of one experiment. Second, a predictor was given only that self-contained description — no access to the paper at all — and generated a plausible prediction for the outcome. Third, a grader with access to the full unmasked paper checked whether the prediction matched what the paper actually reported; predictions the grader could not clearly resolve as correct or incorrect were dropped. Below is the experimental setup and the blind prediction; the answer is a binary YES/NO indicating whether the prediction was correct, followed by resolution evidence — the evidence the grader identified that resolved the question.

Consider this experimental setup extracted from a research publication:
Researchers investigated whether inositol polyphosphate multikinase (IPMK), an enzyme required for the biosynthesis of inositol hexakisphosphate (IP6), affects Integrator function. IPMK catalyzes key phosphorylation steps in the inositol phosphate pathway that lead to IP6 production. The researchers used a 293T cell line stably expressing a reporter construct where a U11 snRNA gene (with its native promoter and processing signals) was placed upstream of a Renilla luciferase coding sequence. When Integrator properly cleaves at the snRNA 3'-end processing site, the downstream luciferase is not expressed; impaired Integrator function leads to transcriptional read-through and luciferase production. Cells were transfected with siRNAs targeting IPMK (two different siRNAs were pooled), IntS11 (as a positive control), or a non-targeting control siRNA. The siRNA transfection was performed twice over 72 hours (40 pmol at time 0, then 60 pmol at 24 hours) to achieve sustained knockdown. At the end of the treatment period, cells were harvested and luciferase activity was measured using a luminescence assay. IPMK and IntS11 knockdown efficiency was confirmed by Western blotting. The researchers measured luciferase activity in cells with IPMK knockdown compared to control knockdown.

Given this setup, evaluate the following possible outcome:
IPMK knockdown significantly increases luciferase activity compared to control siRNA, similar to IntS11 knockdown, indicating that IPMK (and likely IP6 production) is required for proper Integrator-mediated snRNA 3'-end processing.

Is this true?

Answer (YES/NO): YES